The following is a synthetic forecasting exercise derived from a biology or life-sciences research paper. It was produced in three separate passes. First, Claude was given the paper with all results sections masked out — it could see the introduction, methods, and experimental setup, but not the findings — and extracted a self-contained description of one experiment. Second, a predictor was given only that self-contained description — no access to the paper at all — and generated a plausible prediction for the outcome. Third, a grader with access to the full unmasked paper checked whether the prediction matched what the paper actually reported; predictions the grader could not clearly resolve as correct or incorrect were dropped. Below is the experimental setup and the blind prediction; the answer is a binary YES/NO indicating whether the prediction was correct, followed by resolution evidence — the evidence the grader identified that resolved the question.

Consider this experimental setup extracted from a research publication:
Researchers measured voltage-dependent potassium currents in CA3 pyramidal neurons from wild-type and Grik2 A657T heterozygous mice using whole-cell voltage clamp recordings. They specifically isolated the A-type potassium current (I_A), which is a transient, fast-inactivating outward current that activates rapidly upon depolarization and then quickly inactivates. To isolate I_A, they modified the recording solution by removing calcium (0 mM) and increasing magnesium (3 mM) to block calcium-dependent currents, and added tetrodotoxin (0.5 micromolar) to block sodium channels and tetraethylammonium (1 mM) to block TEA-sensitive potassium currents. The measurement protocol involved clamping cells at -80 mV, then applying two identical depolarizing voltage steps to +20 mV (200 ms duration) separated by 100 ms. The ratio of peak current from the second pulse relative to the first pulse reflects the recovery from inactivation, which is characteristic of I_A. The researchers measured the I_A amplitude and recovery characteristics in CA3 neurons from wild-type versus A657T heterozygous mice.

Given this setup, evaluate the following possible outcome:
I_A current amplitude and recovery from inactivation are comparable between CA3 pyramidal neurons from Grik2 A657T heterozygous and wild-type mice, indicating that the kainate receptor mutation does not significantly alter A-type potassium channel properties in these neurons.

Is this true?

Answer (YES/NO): YES